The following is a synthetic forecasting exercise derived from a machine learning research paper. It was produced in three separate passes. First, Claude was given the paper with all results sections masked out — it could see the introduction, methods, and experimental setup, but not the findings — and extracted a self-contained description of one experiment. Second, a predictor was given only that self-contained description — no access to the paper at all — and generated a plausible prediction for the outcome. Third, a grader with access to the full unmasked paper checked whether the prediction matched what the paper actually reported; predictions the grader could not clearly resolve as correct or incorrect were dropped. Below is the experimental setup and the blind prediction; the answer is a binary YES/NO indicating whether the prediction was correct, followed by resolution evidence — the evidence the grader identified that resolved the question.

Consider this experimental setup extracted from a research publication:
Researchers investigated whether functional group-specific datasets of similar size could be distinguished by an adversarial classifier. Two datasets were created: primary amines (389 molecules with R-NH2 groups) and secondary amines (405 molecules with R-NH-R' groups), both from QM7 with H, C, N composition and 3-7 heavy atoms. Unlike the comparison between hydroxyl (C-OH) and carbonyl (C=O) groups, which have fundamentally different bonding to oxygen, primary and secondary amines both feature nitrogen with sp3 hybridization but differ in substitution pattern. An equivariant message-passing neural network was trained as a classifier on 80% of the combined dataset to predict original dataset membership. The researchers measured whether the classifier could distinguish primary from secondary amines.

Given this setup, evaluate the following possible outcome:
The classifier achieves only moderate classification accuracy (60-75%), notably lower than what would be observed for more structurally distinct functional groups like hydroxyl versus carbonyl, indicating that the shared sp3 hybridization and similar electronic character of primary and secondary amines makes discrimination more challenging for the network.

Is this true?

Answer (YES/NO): NO